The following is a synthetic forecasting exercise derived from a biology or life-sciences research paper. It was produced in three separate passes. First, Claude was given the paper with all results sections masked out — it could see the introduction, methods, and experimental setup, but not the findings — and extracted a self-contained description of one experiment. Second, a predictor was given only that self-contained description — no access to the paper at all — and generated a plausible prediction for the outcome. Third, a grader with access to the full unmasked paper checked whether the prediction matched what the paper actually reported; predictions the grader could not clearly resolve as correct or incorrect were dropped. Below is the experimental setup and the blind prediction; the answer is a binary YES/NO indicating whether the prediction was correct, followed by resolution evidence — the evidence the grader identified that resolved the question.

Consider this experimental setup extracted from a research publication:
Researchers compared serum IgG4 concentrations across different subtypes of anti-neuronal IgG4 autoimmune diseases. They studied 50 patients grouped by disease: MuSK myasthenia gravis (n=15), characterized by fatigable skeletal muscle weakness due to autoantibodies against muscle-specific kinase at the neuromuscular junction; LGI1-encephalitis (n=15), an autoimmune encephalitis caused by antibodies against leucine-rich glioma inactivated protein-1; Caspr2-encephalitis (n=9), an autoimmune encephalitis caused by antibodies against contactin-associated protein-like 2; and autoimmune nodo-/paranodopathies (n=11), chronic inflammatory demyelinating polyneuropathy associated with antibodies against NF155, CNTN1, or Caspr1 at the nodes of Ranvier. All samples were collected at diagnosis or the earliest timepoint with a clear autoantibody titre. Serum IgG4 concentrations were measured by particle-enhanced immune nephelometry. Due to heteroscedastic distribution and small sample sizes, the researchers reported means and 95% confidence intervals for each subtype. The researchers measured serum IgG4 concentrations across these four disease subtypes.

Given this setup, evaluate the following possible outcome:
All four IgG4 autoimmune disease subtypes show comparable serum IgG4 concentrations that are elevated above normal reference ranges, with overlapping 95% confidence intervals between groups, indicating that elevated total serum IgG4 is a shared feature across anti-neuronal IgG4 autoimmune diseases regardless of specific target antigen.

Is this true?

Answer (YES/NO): NO